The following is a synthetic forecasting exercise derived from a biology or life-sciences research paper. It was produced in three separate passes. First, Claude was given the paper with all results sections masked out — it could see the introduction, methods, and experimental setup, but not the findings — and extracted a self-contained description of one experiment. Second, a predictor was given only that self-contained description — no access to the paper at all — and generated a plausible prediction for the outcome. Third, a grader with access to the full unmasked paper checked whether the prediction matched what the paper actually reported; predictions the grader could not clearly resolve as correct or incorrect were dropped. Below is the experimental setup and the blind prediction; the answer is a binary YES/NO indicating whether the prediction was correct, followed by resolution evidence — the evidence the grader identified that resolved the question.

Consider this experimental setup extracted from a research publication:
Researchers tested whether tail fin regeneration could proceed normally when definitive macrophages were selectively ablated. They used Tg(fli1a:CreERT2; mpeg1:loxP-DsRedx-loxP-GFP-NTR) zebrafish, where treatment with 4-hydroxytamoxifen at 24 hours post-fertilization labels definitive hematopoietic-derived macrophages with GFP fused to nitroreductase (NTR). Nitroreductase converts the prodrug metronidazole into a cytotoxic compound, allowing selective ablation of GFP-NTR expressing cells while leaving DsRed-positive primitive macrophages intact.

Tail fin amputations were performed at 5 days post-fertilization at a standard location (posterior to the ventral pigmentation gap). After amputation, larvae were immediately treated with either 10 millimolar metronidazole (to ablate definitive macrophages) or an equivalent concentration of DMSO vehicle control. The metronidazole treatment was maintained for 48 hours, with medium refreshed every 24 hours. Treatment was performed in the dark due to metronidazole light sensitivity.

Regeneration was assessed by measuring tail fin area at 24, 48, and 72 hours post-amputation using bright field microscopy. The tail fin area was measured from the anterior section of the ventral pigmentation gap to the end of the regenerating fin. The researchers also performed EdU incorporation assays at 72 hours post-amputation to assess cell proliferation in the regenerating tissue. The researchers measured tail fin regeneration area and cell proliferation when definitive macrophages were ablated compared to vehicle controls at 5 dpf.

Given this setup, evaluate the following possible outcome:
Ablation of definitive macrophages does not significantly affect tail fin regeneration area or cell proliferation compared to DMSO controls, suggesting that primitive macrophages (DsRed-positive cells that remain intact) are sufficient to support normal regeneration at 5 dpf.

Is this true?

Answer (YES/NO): YES